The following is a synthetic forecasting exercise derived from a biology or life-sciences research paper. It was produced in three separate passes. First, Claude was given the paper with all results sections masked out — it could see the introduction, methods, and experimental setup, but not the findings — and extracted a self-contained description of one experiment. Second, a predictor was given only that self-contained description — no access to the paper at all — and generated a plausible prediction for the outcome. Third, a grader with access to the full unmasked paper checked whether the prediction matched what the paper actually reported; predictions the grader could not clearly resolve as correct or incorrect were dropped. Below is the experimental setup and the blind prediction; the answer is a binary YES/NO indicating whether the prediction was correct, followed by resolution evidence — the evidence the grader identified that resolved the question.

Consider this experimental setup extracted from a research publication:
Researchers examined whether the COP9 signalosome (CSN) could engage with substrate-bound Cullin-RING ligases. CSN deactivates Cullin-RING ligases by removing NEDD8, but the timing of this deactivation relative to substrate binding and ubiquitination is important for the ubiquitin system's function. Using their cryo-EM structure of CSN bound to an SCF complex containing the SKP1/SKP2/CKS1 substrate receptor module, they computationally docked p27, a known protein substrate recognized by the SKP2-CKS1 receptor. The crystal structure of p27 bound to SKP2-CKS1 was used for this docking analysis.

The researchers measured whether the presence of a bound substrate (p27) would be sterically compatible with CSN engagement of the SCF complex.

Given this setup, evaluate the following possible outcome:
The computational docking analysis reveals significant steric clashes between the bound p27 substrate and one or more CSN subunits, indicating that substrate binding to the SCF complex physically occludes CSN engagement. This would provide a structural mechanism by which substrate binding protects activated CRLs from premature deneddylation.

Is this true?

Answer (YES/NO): YES